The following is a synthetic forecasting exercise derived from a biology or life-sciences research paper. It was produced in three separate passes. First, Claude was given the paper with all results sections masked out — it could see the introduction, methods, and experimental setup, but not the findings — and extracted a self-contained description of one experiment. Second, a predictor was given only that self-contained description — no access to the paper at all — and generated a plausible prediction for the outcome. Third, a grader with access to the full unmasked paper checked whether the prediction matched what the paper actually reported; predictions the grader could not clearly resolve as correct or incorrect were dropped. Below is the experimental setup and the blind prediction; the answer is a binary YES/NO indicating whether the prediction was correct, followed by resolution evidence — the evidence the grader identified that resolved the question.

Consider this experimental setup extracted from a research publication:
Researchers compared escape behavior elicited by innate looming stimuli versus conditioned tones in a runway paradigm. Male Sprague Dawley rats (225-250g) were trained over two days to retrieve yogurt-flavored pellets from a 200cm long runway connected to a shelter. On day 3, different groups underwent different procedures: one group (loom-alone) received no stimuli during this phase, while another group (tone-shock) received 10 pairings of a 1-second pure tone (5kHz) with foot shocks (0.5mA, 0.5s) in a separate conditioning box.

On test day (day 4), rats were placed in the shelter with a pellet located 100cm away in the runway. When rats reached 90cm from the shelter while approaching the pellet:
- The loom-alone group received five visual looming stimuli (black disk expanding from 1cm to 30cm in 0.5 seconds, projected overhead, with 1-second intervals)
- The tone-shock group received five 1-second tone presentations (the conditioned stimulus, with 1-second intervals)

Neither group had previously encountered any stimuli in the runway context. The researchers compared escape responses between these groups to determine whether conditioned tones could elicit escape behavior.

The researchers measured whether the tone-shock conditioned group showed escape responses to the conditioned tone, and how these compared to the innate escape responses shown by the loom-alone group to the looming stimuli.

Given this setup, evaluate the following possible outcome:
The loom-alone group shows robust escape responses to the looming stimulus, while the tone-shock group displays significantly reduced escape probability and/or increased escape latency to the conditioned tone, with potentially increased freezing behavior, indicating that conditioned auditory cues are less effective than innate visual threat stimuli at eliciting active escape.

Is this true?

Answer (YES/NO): NO